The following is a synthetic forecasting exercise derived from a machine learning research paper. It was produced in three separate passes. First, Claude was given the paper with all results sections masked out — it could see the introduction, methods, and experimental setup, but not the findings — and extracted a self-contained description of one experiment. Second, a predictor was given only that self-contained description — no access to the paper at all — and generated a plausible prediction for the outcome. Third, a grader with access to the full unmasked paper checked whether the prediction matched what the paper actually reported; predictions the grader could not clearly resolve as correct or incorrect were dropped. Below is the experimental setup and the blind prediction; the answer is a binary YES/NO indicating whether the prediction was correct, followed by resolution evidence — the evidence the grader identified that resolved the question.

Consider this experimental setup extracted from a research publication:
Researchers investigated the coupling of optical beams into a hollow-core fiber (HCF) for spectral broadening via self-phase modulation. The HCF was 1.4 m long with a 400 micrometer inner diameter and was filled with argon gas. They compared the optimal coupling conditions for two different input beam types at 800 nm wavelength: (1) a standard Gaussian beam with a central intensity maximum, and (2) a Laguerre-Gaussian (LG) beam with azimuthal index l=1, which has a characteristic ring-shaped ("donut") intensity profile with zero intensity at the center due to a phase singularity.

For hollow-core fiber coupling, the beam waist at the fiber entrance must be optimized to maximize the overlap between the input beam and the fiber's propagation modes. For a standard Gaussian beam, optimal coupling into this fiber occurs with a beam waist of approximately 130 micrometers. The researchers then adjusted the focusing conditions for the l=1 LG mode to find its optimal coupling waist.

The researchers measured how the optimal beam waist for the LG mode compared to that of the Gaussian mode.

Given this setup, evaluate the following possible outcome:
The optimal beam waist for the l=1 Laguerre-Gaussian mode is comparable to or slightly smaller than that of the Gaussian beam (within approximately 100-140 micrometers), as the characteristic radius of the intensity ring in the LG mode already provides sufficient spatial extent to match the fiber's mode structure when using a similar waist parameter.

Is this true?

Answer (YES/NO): YES